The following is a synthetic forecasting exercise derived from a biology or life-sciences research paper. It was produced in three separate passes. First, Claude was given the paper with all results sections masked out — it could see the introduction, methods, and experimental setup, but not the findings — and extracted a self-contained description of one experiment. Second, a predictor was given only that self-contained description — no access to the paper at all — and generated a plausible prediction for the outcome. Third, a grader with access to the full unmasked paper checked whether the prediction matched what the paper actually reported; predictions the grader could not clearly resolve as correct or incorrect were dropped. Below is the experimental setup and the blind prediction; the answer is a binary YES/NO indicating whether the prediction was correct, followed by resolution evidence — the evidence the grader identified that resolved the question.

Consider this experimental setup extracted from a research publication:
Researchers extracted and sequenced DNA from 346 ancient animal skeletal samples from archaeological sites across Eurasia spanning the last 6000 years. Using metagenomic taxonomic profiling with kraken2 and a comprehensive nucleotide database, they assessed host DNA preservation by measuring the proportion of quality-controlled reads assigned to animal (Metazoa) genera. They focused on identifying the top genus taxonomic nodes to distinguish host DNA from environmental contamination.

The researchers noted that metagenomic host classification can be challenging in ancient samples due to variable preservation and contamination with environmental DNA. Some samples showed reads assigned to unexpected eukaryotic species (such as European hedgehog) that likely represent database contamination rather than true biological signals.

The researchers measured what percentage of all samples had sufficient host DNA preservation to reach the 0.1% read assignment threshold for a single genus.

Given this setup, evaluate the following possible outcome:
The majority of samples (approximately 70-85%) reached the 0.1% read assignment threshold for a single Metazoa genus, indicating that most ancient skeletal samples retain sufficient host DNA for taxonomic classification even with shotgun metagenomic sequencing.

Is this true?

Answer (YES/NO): NO